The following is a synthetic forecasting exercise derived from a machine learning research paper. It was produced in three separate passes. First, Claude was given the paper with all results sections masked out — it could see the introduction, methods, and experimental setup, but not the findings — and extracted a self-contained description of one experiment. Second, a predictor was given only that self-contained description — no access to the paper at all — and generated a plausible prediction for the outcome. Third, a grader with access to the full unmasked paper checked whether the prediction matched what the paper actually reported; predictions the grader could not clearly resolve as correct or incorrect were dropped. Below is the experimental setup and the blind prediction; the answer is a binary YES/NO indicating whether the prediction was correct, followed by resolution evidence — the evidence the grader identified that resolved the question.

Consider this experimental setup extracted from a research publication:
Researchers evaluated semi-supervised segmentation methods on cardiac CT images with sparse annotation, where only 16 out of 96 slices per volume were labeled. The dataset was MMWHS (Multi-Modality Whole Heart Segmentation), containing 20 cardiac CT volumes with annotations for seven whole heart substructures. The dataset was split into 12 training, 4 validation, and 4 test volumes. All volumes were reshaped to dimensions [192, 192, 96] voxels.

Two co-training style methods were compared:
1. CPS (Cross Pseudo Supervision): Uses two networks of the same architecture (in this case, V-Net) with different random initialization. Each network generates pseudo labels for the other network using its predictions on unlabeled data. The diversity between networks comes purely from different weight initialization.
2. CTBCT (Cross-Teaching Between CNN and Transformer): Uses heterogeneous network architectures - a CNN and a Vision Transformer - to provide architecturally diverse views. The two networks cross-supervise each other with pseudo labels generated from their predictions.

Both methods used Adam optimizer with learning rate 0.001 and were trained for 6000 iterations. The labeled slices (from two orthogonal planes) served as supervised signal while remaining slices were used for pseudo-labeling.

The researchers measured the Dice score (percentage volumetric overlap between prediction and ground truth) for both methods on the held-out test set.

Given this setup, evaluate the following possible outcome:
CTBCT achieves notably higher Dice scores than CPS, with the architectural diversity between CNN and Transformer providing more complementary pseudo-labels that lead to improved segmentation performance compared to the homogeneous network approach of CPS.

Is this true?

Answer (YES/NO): NO